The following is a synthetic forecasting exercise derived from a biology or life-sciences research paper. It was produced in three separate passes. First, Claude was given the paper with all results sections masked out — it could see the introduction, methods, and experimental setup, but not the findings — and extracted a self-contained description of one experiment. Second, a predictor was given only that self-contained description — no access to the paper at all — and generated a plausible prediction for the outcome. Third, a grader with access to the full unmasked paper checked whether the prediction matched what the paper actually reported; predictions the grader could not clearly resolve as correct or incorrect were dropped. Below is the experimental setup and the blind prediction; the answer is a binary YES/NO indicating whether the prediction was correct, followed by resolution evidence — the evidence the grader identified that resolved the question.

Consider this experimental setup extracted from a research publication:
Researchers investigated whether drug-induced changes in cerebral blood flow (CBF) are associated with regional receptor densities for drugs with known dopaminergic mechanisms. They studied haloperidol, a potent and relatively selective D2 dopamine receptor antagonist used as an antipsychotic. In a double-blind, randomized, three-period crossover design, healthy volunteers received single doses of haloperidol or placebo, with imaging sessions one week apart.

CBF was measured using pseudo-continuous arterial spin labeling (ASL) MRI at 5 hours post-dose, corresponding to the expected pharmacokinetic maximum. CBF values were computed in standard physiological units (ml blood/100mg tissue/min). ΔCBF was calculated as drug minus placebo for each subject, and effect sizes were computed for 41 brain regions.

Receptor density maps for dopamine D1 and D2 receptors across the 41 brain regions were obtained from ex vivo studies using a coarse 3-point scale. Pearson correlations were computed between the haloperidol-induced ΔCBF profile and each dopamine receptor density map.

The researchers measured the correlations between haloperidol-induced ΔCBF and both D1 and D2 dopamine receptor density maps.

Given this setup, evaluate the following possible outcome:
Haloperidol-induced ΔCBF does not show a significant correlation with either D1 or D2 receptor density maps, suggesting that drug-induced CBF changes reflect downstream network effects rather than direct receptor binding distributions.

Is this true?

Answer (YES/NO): NO